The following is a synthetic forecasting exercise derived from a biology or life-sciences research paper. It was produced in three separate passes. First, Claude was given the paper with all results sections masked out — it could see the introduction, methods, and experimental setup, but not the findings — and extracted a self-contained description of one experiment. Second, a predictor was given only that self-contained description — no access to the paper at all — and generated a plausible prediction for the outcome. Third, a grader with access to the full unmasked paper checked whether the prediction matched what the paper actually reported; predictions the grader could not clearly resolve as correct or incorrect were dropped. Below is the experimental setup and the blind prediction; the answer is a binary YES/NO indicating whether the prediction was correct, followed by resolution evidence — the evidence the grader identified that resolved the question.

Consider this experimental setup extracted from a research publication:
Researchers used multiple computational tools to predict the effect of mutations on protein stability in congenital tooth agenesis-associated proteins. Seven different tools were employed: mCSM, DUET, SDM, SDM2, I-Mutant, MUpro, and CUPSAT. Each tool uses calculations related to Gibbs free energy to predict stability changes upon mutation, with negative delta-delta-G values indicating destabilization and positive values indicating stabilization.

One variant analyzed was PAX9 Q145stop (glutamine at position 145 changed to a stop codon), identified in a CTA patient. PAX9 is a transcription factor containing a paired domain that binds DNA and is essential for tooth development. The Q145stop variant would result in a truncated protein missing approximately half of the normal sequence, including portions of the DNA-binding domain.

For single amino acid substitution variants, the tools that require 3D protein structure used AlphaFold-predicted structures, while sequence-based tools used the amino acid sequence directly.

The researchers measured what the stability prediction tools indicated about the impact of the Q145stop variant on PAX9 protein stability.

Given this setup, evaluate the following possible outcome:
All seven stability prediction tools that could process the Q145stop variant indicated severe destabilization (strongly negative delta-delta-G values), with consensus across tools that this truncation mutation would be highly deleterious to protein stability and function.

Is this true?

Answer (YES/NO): NO